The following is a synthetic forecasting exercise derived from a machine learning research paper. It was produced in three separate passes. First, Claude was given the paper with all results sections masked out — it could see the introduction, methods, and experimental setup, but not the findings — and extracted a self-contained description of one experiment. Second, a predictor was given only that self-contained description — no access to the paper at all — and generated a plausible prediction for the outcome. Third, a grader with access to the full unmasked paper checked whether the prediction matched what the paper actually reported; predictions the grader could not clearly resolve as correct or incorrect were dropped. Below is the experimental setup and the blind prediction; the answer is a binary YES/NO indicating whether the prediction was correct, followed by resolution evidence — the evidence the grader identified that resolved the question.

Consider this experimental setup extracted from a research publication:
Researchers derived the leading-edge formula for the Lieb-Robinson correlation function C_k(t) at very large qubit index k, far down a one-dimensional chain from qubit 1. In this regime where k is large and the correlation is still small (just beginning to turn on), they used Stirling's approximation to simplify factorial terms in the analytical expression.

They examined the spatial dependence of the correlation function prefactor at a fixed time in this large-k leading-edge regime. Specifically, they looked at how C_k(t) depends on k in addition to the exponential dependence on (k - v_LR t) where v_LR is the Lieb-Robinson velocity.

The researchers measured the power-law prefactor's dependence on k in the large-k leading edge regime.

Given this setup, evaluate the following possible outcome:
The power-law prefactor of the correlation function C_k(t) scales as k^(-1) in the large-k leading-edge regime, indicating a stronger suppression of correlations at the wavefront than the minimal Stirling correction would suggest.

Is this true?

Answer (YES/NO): NO